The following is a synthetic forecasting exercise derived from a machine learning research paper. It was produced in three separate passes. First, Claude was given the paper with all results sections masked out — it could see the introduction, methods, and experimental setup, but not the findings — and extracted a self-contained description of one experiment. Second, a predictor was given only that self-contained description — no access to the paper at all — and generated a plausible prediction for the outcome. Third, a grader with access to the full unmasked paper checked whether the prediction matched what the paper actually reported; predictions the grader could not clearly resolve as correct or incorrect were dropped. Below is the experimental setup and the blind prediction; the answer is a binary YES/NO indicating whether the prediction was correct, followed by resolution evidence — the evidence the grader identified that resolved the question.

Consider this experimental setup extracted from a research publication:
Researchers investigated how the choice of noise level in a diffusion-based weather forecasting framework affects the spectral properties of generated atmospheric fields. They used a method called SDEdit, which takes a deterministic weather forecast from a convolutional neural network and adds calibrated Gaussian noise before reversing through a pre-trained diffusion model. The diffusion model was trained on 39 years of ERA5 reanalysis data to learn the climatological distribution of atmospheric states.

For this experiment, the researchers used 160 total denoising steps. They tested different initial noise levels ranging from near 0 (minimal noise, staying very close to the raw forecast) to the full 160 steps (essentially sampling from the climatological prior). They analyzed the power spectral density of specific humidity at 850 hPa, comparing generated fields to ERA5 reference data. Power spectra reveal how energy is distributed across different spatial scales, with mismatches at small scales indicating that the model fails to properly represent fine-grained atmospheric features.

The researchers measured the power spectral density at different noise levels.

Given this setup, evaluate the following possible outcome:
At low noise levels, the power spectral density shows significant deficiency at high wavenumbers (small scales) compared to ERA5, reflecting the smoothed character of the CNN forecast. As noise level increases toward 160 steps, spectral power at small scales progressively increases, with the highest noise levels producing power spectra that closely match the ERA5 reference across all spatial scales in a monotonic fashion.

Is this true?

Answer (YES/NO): NO